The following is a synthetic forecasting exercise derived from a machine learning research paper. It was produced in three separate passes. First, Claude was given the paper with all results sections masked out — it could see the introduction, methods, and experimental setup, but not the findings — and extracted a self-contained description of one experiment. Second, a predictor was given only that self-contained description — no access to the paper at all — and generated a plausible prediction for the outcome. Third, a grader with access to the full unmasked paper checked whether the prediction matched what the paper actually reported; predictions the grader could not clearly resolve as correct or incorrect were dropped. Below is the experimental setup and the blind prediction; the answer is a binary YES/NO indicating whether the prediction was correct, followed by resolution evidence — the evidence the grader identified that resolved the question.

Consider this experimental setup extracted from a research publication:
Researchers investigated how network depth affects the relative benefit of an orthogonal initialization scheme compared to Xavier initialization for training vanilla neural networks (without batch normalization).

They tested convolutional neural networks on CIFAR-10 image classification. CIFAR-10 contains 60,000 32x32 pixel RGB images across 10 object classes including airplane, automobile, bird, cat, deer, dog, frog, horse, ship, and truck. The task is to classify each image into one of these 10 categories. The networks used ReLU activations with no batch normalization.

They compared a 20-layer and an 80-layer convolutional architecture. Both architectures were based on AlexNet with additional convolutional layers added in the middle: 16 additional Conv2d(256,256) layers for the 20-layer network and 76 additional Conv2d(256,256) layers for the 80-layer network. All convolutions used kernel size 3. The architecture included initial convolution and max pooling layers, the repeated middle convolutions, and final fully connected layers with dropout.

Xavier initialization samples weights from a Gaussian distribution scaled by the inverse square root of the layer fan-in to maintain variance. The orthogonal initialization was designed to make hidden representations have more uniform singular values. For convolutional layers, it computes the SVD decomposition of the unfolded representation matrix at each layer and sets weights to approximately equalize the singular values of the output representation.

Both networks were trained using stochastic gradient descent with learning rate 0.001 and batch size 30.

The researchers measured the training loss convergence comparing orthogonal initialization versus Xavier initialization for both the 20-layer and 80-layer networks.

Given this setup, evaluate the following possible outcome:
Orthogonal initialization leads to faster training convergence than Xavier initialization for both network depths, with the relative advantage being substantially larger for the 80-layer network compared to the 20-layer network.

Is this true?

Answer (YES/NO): NO